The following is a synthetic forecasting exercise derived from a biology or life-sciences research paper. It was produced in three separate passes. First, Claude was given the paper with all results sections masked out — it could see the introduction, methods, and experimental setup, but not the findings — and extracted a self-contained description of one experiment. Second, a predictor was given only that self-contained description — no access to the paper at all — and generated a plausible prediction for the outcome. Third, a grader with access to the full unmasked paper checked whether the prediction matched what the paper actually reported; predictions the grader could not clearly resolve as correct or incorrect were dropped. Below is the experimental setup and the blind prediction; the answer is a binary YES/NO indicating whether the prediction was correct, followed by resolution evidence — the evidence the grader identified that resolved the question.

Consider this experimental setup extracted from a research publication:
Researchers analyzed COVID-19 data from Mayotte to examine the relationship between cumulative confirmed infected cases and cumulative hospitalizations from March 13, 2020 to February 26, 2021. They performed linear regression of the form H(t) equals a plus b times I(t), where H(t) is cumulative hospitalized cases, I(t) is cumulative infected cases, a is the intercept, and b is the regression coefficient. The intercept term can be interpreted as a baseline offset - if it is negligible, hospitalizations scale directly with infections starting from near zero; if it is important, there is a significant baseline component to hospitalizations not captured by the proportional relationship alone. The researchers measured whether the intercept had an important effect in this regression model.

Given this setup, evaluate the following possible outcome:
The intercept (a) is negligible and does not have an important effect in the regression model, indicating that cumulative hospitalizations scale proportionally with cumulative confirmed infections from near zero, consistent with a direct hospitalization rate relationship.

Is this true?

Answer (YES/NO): NO